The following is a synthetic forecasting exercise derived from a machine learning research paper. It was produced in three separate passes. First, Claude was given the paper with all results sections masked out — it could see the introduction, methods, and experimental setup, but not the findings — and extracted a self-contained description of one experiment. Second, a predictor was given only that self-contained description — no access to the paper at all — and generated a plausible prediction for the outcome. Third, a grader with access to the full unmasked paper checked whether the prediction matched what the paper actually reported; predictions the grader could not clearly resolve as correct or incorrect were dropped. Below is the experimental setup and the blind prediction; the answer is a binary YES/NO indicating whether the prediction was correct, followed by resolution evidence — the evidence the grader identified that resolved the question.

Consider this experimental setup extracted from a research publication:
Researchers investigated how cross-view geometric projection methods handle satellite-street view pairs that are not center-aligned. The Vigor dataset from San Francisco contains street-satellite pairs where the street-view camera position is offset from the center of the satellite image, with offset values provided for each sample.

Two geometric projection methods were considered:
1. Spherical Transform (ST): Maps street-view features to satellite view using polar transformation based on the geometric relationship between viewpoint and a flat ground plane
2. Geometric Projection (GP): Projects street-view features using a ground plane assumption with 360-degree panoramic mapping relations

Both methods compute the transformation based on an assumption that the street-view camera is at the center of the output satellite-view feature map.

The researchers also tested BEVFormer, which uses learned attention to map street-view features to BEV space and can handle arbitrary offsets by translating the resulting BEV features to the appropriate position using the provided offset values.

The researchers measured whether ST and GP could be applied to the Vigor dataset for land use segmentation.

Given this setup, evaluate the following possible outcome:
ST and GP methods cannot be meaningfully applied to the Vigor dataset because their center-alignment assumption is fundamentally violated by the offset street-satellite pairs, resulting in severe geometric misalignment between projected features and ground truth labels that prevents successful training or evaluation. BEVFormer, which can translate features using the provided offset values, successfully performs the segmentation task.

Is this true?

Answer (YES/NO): YES